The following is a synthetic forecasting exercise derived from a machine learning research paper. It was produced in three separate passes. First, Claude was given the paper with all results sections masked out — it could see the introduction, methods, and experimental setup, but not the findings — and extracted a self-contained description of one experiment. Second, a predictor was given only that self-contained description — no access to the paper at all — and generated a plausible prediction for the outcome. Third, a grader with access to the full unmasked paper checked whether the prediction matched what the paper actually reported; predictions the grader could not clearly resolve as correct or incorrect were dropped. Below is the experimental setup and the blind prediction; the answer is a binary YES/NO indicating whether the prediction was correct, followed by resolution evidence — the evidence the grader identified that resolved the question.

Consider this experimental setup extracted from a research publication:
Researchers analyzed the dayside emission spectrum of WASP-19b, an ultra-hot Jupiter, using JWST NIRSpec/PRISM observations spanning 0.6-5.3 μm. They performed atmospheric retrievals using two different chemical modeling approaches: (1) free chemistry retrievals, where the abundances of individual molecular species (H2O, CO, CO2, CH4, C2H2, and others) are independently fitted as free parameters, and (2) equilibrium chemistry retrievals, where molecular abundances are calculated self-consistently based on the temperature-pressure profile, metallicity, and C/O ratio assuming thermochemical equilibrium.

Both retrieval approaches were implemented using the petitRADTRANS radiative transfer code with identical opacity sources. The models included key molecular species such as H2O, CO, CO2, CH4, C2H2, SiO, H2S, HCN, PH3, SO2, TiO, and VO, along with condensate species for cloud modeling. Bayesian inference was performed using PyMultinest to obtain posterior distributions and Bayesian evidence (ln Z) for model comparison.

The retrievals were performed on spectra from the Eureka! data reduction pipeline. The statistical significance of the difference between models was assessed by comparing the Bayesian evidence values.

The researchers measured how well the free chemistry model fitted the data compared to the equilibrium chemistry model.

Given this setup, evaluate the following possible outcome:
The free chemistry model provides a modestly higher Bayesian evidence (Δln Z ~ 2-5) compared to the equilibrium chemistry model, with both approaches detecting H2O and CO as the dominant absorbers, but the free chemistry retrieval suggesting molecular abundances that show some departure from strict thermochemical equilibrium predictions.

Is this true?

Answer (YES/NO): NO